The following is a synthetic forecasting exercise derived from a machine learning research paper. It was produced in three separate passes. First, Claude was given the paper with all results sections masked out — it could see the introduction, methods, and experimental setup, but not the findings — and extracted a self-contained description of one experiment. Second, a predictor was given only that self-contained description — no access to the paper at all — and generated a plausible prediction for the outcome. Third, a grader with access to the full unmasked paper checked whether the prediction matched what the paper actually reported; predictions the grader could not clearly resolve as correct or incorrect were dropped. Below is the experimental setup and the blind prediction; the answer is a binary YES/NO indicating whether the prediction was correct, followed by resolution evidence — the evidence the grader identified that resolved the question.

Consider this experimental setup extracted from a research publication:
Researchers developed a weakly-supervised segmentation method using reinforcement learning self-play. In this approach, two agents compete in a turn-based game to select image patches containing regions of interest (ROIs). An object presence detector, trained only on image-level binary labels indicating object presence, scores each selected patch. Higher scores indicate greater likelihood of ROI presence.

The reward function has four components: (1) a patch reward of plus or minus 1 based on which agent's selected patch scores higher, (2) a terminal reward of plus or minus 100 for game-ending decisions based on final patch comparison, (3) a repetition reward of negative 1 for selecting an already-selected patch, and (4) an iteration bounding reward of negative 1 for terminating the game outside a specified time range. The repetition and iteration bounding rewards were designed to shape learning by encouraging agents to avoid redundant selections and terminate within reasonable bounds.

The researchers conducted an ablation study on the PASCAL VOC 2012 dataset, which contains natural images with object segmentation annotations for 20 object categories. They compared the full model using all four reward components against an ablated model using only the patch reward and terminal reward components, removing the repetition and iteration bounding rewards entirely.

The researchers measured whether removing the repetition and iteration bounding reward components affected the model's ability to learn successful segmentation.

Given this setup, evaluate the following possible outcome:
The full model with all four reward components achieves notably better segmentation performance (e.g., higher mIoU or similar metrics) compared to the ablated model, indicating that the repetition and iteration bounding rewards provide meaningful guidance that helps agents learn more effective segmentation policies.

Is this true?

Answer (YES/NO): NO